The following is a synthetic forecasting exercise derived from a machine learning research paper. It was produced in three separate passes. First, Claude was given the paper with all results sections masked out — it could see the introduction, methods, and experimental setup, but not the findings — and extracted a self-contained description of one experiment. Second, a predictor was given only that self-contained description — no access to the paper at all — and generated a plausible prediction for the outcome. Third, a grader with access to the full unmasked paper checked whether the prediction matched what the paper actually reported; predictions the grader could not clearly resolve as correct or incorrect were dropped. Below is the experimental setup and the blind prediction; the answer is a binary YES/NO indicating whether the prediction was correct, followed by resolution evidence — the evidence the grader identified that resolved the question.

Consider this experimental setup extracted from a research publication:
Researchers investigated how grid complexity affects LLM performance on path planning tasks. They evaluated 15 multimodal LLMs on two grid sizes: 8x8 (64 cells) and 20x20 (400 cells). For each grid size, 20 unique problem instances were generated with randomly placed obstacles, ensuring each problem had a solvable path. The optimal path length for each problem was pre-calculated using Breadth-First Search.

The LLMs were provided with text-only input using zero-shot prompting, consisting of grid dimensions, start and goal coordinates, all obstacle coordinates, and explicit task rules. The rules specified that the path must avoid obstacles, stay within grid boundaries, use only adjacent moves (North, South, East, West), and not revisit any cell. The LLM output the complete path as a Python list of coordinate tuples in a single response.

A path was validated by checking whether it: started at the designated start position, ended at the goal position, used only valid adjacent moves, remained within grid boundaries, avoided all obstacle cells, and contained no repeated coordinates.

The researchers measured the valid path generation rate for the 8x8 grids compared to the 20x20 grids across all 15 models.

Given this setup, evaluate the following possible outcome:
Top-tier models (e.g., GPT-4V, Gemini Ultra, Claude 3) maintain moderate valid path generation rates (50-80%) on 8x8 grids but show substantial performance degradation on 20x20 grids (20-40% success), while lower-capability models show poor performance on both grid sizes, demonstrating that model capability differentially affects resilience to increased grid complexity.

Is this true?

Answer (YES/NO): NO